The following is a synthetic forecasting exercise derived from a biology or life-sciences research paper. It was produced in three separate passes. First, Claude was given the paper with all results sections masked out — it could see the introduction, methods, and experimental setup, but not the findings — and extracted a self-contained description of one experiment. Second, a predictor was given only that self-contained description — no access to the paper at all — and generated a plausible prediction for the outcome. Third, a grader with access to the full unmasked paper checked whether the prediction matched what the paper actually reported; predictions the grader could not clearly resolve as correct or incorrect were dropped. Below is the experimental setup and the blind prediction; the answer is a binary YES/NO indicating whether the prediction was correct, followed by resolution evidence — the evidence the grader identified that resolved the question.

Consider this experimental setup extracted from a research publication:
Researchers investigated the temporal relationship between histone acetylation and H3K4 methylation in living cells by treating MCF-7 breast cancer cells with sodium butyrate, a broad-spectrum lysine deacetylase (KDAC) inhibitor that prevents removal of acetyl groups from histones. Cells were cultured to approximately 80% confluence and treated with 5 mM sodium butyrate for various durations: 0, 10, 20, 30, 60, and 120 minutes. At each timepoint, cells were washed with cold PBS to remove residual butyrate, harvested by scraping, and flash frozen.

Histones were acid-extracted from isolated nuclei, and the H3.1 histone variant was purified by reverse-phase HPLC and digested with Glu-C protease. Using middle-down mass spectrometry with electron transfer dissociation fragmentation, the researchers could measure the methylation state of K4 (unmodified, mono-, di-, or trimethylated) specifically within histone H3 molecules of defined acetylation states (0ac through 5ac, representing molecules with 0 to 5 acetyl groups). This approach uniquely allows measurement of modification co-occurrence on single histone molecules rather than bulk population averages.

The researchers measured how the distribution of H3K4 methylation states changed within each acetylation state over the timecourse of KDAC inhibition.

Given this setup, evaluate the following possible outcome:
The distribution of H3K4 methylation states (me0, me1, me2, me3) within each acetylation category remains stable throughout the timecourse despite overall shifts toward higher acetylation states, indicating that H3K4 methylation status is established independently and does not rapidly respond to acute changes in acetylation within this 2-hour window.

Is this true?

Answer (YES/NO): NO